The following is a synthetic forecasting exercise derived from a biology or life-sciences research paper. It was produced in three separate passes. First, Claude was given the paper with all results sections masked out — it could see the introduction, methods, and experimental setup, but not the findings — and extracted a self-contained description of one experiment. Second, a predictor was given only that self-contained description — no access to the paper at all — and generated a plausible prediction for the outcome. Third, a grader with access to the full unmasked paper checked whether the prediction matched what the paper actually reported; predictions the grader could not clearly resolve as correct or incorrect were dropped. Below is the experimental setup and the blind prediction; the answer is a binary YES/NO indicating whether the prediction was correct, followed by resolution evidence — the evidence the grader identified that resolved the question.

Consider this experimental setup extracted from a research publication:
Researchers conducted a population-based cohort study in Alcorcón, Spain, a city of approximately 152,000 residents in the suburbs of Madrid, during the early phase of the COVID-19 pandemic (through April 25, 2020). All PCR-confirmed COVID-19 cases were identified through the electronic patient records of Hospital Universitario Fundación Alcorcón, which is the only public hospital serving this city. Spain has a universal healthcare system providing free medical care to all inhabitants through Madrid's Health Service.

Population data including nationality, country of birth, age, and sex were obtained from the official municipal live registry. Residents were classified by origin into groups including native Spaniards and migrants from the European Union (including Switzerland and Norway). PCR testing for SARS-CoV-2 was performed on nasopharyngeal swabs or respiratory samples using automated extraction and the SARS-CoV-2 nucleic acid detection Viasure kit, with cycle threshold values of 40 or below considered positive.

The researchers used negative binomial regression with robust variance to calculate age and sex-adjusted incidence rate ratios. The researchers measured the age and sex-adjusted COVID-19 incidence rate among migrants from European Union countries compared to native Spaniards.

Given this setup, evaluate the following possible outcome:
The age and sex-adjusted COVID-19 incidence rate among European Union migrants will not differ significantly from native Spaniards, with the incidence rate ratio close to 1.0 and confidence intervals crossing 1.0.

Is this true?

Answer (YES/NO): YES